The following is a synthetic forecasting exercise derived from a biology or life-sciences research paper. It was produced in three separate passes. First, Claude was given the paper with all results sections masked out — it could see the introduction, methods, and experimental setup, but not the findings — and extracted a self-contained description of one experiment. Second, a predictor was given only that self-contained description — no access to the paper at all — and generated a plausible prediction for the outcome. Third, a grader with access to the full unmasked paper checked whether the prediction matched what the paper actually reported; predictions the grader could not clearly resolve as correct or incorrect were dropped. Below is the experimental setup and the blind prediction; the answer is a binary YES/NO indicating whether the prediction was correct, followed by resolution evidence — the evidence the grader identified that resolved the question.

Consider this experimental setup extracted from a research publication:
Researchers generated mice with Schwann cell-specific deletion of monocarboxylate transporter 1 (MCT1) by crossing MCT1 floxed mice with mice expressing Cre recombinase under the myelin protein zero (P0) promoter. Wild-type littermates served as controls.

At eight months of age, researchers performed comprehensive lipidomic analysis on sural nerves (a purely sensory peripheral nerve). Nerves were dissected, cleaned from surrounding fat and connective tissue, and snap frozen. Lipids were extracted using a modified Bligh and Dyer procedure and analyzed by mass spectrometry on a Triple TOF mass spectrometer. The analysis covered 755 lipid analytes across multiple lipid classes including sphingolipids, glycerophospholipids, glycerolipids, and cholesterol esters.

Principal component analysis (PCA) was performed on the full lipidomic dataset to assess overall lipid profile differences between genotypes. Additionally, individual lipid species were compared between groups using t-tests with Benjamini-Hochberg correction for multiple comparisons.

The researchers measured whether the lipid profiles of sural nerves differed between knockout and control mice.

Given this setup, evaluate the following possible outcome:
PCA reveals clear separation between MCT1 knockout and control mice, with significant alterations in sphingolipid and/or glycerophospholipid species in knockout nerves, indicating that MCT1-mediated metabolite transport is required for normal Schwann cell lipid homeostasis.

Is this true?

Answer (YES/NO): YES